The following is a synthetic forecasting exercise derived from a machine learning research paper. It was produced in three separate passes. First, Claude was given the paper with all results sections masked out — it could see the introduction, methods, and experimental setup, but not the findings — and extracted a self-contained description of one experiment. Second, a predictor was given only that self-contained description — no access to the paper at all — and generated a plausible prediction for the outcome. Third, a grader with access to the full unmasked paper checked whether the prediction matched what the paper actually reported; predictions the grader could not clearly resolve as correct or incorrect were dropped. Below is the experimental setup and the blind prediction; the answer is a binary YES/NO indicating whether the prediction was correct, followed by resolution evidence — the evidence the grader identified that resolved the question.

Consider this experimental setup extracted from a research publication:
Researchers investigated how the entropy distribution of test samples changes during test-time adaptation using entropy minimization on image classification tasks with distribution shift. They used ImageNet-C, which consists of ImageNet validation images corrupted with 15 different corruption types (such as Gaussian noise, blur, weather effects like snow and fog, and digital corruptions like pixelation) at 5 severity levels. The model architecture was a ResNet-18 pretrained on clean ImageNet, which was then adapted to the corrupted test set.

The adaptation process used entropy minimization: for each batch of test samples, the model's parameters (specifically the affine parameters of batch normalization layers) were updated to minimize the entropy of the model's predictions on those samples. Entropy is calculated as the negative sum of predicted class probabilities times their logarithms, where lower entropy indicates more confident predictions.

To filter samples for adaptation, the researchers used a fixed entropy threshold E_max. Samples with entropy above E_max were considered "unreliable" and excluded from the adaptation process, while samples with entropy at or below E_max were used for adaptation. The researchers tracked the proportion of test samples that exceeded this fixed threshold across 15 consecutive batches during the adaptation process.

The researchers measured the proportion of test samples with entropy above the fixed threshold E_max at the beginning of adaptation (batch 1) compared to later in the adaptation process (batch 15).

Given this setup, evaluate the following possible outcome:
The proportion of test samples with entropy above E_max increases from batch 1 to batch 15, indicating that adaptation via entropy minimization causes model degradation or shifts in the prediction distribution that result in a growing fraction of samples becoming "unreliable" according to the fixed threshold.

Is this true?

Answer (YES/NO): NO